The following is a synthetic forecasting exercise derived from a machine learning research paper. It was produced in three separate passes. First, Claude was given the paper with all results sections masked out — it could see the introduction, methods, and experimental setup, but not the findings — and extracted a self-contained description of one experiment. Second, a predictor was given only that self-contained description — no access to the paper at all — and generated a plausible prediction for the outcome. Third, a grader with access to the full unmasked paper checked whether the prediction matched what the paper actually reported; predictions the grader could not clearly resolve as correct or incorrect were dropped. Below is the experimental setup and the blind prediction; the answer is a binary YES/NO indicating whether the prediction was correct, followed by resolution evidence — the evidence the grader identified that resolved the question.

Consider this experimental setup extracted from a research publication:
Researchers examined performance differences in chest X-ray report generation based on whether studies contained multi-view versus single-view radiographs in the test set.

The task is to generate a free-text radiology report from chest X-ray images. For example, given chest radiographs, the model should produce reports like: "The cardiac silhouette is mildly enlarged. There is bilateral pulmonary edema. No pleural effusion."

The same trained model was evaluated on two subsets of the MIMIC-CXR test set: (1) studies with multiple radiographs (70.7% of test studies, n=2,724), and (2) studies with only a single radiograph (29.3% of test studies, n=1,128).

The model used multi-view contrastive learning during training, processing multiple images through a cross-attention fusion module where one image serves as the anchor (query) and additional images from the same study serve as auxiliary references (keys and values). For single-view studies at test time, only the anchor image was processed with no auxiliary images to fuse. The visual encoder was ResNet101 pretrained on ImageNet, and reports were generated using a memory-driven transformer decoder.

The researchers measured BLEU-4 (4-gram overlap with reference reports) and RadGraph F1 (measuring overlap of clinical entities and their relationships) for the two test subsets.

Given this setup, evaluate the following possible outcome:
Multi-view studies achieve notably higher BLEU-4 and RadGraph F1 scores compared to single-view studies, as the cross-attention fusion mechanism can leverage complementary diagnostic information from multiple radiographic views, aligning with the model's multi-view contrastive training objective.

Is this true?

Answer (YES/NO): YES